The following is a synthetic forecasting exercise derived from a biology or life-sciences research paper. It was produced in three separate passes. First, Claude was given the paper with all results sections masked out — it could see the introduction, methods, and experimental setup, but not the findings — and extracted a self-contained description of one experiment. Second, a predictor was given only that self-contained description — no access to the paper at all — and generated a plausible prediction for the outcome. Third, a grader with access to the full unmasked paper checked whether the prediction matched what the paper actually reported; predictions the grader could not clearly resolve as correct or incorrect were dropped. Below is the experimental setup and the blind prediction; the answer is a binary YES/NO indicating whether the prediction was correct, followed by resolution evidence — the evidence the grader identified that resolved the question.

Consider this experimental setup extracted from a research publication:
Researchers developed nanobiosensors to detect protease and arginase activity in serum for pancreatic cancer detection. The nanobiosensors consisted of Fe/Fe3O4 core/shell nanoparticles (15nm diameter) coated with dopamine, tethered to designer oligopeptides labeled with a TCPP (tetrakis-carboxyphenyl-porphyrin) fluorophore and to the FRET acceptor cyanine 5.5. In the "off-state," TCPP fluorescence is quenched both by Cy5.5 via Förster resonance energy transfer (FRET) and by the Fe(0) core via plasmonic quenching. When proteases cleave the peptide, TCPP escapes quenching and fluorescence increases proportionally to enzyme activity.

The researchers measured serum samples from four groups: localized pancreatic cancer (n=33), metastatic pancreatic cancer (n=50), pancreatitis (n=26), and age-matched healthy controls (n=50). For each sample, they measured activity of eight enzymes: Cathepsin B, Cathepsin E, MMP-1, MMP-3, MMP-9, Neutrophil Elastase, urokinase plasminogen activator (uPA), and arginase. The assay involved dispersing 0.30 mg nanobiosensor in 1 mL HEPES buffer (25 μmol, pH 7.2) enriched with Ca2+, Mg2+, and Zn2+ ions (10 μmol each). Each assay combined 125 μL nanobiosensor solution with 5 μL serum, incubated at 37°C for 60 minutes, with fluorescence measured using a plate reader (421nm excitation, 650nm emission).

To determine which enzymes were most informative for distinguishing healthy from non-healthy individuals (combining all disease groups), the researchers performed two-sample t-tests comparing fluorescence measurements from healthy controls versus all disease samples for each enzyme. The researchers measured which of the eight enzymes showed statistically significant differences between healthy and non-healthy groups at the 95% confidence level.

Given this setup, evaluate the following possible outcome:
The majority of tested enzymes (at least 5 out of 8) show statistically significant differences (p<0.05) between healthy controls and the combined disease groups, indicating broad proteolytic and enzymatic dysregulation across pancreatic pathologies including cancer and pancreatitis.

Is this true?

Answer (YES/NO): YES